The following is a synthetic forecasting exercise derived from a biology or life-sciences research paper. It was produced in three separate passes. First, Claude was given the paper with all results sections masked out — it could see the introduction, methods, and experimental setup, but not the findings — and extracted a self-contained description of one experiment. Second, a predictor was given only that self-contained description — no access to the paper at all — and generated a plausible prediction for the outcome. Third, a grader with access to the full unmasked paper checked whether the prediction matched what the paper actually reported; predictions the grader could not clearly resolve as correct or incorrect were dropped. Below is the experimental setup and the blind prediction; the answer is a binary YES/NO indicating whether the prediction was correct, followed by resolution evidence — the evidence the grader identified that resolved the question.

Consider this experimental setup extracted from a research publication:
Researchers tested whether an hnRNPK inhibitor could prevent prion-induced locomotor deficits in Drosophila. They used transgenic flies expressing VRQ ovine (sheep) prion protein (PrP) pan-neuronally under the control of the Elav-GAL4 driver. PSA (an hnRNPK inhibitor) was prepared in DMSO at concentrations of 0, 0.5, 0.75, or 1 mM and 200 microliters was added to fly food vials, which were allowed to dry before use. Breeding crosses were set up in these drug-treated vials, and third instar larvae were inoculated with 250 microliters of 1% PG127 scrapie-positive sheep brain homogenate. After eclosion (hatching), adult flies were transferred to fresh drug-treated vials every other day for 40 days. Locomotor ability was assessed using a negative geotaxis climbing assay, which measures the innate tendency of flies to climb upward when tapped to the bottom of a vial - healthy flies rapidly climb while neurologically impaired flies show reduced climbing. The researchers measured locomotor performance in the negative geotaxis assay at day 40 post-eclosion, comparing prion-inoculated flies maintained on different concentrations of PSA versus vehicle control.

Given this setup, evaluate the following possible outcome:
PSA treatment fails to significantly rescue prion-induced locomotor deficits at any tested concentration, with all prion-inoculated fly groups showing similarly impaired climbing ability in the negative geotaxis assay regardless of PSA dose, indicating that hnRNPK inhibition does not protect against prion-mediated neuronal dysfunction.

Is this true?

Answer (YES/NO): NO